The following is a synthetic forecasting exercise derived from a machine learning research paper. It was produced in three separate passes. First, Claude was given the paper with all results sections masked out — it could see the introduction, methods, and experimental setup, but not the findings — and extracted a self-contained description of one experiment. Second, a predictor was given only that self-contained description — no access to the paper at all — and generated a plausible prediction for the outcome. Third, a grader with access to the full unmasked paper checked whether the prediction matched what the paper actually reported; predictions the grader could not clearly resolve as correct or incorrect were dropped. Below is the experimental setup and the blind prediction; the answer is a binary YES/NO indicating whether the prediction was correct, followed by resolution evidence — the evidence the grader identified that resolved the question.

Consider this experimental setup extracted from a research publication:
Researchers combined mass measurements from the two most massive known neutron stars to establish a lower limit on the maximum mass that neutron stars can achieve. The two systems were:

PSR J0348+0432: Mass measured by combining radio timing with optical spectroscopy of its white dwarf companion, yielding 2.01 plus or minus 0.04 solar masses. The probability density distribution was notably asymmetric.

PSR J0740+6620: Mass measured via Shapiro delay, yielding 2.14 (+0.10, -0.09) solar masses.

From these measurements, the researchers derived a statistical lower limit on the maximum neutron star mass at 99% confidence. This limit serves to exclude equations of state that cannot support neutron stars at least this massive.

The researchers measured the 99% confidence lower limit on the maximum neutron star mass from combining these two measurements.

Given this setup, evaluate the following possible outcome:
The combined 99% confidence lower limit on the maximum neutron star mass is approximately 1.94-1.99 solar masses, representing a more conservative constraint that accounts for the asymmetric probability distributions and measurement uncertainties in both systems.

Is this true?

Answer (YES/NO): YES